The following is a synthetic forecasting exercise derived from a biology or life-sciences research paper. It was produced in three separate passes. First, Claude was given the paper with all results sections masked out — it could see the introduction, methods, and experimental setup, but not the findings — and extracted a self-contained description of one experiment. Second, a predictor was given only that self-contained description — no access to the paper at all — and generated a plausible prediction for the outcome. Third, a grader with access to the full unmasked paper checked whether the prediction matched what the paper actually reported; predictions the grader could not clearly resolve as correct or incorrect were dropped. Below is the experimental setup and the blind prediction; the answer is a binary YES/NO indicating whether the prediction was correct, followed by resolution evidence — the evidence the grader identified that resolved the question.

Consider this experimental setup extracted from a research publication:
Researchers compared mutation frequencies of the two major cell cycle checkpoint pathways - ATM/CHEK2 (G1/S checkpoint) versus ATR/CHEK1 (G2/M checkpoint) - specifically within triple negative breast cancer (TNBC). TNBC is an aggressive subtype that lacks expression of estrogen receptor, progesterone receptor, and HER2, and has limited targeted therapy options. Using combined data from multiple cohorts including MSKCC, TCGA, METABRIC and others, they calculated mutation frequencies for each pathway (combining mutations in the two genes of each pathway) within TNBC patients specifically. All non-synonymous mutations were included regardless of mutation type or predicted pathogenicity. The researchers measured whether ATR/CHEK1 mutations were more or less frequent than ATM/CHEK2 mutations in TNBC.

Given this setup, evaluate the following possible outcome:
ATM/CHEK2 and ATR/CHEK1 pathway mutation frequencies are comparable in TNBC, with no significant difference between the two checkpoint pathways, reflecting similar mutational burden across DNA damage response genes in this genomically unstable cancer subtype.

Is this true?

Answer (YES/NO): NO